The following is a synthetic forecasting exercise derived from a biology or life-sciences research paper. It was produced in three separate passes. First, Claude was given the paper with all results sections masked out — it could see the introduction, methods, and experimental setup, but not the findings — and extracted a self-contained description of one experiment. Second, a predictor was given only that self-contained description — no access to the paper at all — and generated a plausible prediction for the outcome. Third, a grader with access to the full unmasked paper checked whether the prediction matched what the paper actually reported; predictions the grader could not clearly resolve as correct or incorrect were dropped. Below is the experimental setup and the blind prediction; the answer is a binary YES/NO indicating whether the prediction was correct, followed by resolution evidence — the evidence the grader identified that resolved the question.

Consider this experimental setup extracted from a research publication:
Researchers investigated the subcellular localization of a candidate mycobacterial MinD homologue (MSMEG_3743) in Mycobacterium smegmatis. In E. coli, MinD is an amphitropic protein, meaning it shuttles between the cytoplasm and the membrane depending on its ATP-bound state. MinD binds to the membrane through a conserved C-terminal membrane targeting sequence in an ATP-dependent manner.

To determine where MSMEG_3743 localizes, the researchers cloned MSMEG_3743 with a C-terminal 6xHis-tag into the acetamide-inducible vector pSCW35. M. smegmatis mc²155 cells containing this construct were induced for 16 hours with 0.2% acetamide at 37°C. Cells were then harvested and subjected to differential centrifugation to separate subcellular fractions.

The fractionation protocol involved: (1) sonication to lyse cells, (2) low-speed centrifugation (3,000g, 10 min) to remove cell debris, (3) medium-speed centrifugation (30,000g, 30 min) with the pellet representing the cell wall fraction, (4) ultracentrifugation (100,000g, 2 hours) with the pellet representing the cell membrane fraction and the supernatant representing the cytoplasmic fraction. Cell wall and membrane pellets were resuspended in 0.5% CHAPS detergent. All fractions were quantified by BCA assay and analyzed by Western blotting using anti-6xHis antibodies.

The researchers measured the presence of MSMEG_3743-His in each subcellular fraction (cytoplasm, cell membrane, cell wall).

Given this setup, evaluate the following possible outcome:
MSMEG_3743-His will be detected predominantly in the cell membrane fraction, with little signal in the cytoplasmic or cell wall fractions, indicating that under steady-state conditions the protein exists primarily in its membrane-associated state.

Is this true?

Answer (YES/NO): NO